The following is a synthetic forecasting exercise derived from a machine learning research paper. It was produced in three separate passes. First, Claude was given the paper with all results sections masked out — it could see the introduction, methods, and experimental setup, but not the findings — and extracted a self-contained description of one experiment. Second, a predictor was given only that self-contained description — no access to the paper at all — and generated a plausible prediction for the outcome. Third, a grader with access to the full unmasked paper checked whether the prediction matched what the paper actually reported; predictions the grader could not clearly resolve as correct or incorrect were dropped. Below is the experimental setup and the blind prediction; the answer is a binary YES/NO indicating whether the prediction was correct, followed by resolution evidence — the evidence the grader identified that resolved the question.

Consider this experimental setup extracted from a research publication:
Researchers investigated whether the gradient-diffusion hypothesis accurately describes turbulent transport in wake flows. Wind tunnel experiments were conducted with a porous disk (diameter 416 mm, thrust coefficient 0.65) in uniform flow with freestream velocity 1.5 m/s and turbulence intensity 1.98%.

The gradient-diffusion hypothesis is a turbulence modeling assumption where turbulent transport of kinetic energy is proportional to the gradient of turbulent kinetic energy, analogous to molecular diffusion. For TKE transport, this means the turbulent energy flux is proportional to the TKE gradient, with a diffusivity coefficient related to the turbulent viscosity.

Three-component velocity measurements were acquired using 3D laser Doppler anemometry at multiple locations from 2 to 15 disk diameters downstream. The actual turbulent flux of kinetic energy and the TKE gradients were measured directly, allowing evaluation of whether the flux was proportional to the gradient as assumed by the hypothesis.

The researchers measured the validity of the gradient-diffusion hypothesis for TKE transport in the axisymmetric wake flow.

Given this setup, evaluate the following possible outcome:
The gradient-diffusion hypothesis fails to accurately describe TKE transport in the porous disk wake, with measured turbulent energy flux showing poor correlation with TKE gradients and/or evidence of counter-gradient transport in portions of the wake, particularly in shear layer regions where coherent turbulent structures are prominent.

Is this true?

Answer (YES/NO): NO